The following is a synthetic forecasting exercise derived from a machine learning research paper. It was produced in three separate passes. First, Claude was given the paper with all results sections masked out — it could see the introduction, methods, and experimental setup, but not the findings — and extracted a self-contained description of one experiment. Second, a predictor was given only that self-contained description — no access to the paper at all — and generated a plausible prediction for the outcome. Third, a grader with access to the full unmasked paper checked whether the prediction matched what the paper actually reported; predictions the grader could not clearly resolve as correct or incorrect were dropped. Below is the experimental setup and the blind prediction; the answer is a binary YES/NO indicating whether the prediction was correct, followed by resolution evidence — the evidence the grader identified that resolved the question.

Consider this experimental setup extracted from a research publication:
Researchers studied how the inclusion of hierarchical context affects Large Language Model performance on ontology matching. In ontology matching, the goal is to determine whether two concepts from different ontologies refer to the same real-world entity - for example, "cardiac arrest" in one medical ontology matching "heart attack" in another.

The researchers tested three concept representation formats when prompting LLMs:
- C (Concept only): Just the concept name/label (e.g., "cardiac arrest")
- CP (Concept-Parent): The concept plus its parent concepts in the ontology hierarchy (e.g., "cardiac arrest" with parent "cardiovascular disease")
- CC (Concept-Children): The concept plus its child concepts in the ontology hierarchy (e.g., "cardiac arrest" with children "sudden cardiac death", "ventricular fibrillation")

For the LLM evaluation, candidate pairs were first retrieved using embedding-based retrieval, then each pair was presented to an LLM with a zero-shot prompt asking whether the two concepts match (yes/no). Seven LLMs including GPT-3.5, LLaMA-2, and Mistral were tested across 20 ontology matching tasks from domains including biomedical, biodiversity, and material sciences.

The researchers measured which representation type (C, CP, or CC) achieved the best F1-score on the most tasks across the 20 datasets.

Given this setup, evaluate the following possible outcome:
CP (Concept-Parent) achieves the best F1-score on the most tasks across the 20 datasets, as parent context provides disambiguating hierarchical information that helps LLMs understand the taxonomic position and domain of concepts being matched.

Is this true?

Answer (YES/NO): YES